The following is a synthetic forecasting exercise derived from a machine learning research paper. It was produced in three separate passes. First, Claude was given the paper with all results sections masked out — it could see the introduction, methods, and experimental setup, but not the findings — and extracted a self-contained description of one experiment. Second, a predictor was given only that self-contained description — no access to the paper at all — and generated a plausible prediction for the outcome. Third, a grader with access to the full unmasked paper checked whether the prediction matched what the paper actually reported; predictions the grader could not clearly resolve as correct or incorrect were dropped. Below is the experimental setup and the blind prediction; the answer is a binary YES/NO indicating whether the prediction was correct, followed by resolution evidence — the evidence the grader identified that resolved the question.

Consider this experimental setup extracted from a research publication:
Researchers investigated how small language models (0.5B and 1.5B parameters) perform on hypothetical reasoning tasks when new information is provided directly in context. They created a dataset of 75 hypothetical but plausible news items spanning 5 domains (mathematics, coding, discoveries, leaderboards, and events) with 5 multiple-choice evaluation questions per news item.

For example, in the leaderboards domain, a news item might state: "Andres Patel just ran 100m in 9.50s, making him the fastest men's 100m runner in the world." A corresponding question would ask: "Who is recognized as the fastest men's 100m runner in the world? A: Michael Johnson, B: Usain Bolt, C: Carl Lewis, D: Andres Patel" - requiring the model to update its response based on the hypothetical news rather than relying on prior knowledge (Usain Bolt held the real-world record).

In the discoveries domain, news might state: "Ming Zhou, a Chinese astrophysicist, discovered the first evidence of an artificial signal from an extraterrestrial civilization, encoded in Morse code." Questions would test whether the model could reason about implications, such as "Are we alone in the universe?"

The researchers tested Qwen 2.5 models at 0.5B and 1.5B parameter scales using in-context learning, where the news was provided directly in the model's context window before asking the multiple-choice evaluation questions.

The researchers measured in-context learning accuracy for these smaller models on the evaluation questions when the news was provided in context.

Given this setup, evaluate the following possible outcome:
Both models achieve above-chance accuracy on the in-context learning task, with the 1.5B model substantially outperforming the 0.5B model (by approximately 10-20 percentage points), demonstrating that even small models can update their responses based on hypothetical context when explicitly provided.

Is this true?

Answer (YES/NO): NO